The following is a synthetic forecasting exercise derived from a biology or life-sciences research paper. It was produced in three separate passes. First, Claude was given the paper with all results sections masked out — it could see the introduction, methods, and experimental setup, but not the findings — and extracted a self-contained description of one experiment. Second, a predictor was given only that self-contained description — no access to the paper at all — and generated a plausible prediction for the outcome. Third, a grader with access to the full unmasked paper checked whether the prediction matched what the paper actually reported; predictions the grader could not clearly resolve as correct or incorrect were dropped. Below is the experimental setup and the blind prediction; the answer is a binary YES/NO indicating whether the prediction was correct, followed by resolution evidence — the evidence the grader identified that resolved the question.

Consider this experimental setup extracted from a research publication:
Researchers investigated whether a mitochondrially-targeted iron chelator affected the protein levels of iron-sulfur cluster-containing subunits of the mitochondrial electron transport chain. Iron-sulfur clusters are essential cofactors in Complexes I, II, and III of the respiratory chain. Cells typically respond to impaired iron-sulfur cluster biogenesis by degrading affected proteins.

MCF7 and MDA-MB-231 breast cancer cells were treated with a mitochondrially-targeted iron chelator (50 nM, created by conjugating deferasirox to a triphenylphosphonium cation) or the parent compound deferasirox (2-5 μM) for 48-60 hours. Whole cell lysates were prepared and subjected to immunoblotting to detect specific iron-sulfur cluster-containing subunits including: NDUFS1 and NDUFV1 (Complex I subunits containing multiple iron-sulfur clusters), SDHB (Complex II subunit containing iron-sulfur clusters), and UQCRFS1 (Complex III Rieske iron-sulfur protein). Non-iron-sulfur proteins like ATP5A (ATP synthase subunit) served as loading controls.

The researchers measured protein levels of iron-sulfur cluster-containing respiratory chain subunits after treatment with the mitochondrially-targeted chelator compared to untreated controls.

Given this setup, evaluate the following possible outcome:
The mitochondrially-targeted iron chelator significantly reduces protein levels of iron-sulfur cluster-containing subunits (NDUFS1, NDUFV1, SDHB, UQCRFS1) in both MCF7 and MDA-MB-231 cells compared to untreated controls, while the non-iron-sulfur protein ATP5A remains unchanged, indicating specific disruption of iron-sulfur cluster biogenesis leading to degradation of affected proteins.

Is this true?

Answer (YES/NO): NO